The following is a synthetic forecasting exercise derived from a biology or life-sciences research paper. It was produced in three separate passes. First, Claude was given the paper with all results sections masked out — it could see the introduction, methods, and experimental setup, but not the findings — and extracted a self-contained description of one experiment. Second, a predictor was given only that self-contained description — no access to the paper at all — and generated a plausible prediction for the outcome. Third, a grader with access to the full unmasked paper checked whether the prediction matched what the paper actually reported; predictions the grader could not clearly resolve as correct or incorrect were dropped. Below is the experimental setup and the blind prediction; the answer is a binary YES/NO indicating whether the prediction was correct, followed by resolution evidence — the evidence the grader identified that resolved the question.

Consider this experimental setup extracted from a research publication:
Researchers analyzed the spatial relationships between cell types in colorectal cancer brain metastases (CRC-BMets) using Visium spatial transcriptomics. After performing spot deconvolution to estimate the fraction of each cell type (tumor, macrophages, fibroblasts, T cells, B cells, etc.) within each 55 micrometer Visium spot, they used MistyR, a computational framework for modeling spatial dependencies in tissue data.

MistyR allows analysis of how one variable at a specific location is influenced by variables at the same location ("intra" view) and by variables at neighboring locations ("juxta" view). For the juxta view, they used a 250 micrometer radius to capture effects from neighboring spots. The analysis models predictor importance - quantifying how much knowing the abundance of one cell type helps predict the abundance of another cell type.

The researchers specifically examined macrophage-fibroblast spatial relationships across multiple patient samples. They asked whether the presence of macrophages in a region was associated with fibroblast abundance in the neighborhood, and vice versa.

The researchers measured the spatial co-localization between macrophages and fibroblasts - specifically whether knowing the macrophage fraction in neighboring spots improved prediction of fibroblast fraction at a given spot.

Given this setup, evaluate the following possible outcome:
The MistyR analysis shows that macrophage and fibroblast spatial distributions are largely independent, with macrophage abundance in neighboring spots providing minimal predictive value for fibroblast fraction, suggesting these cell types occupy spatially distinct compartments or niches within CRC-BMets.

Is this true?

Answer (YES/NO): NO